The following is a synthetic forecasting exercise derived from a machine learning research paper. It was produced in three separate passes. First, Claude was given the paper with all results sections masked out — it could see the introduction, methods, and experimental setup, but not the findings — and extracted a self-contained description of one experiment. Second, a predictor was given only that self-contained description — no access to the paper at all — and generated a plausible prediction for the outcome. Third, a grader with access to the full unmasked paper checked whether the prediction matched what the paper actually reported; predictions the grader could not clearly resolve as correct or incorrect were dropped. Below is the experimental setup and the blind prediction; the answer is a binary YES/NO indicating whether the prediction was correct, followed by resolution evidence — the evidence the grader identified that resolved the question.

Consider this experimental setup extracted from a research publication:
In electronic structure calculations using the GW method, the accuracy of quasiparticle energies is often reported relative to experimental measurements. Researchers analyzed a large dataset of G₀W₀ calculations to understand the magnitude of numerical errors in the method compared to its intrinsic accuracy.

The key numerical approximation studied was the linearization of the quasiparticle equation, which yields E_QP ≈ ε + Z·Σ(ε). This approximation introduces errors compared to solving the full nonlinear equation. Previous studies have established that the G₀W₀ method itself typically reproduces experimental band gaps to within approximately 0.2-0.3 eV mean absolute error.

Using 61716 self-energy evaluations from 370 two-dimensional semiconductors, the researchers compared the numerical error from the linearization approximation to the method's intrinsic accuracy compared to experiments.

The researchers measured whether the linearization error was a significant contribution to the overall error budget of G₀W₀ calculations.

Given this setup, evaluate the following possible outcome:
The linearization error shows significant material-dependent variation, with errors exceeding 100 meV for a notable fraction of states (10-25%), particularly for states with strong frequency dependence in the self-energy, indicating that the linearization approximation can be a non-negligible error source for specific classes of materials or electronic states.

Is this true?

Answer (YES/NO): YES